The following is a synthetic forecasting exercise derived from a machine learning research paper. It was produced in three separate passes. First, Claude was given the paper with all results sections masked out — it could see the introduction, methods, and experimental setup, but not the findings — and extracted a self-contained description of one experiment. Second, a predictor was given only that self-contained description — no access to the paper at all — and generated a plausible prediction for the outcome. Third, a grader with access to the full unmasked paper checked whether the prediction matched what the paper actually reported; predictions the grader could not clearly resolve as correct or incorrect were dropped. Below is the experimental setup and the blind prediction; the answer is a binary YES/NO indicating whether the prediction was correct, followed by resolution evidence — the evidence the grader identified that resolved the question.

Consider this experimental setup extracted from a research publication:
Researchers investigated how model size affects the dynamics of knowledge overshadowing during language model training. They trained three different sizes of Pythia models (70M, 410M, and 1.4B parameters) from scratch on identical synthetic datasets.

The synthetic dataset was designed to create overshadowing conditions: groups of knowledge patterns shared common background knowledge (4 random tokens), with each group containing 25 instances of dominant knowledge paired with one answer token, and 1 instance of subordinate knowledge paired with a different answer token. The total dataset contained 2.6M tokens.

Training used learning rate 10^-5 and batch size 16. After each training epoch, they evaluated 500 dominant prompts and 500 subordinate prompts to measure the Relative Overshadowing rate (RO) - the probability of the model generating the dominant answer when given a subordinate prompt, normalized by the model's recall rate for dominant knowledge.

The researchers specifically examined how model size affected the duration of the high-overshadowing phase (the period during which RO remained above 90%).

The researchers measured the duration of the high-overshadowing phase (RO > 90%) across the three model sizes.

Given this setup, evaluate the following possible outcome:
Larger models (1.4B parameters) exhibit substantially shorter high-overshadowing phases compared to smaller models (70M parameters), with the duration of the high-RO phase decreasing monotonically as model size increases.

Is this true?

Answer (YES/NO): YES